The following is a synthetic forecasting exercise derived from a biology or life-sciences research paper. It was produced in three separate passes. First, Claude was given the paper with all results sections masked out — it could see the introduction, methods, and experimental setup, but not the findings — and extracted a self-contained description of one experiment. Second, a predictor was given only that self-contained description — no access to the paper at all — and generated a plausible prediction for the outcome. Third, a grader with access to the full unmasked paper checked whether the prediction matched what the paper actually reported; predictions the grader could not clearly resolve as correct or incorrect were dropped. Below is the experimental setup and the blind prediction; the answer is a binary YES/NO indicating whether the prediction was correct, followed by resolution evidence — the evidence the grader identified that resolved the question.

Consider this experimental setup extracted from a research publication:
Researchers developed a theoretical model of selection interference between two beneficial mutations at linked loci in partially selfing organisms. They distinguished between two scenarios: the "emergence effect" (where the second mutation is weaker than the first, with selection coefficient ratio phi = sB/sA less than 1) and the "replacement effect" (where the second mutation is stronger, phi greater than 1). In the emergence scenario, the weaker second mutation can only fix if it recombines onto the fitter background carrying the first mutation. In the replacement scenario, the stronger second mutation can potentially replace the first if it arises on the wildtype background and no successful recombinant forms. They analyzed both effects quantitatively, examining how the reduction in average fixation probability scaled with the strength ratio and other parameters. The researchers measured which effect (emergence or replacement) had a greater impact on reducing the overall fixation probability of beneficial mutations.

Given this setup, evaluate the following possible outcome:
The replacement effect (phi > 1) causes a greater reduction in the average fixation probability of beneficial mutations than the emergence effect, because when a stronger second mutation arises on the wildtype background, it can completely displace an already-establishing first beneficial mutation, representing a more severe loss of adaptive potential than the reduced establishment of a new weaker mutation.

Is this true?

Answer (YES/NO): NO